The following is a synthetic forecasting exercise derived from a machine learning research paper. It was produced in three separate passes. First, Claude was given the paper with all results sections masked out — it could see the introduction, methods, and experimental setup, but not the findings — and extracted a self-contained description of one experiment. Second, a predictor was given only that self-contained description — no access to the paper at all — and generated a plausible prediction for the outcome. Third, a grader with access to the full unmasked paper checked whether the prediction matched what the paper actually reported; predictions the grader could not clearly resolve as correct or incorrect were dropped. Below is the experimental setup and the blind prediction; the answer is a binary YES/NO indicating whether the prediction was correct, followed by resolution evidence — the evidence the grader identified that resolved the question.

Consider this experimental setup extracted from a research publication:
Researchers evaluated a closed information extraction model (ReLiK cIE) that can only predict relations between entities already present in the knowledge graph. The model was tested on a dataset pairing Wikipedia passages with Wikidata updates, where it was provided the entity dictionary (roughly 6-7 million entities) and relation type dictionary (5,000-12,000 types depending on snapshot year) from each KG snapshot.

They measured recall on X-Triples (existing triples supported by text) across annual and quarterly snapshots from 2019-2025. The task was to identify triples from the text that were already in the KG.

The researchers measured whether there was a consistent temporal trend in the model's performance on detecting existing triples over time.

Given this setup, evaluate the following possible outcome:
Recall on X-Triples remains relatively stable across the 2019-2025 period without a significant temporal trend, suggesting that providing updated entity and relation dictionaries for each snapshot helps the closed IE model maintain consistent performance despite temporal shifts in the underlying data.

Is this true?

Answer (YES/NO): YES